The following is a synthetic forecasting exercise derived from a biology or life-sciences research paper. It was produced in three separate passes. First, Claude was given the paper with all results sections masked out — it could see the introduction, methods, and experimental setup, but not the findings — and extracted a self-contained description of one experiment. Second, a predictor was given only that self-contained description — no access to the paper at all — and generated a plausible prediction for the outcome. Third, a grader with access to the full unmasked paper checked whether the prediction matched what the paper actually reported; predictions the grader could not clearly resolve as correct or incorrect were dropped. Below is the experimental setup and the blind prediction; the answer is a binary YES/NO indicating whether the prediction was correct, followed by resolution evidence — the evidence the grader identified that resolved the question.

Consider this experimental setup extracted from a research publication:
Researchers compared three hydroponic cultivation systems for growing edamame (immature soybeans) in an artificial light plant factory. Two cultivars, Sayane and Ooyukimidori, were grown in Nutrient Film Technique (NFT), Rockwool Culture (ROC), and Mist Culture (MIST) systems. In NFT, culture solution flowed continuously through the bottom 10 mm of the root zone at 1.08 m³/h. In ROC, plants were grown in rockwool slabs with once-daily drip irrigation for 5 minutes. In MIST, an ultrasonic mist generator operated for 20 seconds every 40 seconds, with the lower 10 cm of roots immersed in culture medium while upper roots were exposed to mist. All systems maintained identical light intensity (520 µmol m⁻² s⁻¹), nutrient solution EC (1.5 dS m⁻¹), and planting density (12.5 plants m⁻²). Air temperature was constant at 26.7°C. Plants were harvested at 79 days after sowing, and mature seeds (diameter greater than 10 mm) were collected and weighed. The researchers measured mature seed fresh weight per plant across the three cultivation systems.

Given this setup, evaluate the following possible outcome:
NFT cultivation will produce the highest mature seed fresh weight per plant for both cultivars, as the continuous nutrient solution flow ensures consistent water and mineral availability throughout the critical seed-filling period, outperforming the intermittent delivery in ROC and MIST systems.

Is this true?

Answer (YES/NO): YES